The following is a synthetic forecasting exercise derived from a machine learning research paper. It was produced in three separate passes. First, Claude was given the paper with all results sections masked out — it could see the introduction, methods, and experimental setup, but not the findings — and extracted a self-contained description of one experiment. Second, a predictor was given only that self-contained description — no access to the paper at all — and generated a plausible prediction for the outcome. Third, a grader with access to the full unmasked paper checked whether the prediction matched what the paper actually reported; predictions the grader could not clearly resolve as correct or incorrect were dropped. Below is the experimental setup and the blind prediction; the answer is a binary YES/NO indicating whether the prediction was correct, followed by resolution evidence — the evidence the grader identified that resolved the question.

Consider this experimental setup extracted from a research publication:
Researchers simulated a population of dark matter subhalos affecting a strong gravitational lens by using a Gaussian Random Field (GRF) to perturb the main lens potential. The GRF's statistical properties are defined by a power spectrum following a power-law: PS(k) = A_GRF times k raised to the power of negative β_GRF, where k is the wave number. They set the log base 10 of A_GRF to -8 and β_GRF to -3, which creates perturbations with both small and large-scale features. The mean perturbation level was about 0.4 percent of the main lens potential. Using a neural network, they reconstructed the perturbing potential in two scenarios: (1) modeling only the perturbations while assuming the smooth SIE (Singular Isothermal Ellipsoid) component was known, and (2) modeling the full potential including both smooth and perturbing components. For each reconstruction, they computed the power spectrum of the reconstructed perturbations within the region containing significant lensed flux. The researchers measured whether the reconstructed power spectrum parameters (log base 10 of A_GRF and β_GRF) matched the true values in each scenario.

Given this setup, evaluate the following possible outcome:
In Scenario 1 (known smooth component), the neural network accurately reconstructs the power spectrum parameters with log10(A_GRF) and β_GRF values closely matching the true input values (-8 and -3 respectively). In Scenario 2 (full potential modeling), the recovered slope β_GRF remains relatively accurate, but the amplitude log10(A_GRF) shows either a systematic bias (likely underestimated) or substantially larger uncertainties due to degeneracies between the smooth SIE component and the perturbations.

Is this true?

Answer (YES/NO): NO